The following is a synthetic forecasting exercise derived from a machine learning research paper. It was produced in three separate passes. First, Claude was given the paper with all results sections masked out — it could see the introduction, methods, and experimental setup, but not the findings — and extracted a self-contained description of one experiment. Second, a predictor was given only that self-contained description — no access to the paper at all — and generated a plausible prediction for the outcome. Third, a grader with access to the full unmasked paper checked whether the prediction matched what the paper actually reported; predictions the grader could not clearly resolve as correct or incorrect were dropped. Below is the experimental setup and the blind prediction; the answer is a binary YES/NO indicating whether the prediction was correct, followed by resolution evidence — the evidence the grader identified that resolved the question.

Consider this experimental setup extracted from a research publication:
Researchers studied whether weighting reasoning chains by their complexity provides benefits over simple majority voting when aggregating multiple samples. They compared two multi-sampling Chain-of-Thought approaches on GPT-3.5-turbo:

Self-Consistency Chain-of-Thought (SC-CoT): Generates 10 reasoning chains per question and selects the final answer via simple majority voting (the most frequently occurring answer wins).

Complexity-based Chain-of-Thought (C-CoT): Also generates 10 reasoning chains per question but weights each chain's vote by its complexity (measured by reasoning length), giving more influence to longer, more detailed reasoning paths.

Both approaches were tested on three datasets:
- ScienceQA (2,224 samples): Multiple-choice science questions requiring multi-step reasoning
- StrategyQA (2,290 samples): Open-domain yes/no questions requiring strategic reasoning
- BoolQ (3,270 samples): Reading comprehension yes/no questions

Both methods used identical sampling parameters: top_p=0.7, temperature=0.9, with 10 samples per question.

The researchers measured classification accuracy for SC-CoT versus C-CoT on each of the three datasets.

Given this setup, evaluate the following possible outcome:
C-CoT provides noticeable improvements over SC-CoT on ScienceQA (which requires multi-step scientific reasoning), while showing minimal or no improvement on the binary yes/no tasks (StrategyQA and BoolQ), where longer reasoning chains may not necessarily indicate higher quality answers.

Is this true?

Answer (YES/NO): NO